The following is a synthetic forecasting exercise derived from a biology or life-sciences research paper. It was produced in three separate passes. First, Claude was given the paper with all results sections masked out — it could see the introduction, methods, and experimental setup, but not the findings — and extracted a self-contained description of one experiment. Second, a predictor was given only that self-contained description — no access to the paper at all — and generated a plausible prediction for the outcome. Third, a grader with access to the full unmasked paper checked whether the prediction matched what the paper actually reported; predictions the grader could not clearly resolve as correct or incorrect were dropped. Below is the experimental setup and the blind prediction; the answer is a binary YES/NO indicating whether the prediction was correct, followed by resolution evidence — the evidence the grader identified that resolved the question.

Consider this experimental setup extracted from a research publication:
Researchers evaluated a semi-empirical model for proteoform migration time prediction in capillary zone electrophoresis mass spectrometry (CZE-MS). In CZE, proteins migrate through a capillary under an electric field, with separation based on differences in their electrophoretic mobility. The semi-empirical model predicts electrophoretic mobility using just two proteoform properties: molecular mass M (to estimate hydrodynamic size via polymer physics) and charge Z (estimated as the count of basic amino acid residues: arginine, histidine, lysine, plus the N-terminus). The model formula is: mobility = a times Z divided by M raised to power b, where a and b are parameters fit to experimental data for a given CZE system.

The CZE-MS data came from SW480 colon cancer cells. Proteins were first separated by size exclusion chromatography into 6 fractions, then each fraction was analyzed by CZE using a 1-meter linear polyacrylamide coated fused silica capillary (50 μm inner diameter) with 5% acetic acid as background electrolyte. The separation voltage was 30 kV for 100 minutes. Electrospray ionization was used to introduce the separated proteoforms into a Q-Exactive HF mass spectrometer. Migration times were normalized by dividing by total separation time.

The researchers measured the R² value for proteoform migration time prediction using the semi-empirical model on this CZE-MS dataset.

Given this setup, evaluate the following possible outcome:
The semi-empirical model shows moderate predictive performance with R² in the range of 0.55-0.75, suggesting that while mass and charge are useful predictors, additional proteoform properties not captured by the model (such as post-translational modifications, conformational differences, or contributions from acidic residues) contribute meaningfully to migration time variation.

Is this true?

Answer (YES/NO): NO